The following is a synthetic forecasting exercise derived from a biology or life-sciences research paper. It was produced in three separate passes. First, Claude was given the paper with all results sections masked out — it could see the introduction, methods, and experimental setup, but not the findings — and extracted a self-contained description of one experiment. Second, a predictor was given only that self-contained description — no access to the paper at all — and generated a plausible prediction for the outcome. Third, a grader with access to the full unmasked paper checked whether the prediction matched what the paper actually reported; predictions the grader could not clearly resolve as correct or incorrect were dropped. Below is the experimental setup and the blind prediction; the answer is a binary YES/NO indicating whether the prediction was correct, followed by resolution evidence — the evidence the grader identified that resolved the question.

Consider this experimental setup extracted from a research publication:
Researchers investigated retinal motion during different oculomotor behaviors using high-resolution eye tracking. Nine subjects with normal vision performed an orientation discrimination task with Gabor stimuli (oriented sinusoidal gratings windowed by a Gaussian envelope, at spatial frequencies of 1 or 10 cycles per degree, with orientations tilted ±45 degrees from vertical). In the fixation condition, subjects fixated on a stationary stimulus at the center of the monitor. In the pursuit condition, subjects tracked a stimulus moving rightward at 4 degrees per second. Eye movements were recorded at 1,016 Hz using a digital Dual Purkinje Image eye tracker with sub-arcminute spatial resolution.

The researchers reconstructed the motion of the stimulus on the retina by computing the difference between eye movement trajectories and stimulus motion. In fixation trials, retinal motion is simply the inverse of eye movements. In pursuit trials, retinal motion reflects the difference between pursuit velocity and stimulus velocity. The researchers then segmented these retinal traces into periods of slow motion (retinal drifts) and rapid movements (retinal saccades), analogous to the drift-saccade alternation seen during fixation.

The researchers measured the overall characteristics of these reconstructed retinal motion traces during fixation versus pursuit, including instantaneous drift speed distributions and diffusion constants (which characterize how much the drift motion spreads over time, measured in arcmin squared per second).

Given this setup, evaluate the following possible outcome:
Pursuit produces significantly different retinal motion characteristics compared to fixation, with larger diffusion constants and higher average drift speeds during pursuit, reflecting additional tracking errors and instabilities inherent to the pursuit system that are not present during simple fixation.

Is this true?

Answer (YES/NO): NO